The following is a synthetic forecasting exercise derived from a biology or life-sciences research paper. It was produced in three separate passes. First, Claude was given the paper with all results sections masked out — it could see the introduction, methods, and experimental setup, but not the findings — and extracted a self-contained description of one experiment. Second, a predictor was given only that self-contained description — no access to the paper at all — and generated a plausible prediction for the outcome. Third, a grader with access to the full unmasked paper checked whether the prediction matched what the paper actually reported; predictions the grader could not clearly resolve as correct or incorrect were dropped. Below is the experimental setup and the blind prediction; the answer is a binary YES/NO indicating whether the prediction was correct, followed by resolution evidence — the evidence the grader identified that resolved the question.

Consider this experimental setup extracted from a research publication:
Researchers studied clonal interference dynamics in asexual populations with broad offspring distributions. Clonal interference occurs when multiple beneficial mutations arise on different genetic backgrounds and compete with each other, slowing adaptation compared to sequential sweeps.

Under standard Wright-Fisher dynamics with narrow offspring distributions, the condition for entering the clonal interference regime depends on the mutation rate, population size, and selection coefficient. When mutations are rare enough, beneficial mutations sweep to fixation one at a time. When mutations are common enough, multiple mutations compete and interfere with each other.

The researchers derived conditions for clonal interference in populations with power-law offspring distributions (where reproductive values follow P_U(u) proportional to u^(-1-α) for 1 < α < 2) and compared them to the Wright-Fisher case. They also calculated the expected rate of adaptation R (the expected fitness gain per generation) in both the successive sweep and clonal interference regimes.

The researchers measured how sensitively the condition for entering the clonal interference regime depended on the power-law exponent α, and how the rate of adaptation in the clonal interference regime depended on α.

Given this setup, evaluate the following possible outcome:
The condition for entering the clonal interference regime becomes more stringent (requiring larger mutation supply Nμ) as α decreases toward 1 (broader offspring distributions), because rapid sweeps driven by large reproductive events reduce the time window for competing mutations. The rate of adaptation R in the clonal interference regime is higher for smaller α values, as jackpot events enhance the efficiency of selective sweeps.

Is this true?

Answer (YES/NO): NO